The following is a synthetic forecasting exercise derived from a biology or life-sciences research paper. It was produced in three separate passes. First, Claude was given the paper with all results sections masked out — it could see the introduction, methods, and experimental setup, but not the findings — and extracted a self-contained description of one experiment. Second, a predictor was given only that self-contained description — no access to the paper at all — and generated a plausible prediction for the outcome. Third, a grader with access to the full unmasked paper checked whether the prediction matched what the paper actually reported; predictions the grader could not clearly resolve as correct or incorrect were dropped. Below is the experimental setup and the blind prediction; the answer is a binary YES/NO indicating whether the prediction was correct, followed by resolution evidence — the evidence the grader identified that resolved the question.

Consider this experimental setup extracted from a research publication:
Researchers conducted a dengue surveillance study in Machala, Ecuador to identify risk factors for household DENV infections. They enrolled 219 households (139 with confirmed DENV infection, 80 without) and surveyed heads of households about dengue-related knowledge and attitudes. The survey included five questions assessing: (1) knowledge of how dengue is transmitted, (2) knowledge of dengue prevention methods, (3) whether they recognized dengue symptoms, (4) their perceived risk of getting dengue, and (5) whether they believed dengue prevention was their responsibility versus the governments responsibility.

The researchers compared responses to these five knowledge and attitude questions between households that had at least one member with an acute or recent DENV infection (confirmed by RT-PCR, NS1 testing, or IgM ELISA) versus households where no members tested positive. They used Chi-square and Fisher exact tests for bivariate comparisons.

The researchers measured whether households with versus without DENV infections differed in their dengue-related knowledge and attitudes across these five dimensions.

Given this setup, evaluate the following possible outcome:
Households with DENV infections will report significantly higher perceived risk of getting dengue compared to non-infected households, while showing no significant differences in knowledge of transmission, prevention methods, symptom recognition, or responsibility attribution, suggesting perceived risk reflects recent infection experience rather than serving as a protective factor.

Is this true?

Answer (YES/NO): NO